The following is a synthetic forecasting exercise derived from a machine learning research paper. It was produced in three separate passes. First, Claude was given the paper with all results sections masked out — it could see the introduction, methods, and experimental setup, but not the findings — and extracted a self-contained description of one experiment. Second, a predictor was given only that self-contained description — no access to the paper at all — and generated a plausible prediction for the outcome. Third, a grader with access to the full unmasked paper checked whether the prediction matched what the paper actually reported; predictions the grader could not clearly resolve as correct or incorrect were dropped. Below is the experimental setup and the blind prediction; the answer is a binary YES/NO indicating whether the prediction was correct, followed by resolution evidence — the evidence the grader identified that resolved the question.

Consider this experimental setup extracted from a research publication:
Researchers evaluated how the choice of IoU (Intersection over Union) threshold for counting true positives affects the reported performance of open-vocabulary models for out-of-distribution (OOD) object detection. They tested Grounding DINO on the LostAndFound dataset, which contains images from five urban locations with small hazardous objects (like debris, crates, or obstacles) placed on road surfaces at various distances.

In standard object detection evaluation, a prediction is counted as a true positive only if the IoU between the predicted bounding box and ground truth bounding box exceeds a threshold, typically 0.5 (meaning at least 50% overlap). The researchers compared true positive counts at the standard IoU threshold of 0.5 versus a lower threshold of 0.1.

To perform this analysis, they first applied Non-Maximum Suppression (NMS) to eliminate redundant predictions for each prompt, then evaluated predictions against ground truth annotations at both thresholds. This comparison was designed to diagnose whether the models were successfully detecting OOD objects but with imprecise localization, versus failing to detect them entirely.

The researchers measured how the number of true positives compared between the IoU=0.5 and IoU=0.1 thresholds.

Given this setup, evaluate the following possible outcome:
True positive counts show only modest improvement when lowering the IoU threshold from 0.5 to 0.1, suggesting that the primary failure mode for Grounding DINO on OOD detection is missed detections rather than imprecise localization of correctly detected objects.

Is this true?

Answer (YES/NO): NO